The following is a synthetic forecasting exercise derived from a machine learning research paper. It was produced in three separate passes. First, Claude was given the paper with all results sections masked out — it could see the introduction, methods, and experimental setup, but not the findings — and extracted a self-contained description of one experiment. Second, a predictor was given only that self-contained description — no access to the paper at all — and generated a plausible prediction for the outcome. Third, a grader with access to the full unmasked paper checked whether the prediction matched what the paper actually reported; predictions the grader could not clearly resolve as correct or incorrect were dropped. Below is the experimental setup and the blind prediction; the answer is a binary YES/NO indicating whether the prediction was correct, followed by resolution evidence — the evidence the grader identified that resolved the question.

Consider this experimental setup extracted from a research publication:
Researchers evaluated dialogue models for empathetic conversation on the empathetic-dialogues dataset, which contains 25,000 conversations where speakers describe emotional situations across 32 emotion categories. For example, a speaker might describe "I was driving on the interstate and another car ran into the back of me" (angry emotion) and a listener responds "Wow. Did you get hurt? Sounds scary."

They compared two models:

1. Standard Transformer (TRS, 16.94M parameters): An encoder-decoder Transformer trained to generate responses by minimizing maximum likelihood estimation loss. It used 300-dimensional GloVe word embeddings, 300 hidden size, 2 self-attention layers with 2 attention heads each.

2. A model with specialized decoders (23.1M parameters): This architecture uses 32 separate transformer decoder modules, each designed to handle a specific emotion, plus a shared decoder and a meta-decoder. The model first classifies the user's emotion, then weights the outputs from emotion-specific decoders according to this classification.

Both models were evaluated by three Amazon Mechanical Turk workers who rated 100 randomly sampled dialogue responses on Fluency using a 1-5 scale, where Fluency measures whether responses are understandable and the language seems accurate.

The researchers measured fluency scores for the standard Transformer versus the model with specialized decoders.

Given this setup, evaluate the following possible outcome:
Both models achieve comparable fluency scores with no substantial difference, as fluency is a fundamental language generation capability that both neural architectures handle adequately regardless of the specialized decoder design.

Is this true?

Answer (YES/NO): YES